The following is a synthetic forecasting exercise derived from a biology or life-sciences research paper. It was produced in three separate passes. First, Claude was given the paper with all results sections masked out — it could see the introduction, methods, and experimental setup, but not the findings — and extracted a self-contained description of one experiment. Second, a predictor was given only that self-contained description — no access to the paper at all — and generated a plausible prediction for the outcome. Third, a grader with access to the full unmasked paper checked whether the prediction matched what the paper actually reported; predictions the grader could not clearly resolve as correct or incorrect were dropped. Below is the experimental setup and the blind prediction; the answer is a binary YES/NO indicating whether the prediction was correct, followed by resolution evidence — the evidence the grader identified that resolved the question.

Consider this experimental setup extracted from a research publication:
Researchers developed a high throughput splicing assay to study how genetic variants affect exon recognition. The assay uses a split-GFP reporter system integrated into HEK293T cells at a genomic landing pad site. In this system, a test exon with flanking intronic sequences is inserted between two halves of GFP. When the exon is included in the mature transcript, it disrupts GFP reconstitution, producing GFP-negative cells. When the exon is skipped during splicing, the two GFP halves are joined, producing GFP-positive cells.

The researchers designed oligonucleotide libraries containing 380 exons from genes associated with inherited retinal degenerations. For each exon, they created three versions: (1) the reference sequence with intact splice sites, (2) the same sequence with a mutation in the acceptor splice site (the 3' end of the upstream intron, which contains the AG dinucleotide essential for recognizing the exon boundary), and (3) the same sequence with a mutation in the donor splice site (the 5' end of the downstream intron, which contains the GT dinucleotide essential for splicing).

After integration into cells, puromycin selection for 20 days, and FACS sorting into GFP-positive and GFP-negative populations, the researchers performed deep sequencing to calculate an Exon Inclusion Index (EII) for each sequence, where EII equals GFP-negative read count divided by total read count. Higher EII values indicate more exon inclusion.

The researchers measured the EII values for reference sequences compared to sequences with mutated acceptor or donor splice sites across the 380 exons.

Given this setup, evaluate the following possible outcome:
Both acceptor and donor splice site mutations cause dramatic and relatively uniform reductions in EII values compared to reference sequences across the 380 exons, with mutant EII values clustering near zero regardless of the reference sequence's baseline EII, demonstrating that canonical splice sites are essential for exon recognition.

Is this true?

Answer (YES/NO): NO